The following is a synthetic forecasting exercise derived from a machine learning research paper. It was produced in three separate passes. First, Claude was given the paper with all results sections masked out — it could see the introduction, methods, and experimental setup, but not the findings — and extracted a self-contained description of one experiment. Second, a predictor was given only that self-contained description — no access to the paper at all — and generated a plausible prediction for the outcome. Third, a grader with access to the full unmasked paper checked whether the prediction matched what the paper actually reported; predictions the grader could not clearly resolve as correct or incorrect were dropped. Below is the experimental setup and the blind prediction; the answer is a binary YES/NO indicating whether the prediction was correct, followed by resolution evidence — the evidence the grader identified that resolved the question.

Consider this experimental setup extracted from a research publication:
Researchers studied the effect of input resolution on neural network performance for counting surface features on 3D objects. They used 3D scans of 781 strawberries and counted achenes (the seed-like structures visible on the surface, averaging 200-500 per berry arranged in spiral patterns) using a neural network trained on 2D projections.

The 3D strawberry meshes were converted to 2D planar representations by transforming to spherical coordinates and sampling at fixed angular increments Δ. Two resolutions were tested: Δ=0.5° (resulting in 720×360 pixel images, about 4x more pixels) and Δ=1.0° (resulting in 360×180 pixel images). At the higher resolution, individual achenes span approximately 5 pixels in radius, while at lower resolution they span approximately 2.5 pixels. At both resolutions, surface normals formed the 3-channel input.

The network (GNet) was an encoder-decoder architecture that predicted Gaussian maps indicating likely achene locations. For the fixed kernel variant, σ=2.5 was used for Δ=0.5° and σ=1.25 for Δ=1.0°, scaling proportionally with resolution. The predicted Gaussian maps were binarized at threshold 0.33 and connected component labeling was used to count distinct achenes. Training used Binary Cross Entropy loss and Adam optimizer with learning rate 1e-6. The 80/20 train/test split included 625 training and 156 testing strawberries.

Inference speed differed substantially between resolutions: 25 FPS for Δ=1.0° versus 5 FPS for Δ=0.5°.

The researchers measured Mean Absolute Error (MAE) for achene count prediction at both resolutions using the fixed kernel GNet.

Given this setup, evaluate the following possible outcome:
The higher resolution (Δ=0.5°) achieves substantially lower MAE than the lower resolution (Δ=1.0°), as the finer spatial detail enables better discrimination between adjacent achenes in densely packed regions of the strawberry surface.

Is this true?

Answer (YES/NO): NO